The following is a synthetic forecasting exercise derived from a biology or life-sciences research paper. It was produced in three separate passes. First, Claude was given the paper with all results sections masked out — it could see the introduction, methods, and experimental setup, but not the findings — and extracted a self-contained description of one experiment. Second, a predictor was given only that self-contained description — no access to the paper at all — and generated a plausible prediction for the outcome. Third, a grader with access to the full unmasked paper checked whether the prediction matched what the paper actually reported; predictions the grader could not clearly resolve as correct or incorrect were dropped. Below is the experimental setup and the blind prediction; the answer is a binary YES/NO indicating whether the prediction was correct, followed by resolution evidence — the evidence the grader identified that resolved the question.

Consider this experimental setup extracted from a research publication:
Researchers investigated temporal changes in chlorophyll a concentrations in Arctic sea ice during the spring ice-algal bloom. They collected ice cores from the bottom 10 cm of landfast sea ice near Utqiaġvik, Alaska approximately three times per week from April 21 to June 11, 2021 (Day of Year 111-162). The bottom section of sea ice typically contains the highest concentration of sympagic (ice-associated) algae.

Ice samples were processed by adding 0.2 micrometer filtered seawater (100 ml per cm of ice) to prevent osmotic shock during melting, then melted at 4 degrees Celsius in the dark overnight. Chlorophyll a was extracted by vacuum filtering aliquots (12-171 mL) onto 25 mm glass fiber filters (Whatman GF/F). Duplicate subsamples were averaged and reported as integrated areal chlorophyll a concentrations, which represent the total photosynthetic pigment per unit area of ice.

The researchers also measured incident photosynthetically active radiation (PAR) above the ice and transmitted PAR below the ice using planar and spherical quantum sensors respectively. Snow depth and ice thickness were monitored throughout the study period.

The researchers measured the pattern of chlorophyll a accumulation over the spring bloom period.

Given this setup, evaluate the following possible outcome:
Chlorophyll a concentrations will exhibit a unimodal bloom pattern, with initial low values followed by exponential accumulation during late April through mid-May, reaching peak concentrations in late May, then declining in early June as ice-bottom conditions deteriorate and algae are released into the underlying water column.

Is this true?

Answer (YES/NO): NO